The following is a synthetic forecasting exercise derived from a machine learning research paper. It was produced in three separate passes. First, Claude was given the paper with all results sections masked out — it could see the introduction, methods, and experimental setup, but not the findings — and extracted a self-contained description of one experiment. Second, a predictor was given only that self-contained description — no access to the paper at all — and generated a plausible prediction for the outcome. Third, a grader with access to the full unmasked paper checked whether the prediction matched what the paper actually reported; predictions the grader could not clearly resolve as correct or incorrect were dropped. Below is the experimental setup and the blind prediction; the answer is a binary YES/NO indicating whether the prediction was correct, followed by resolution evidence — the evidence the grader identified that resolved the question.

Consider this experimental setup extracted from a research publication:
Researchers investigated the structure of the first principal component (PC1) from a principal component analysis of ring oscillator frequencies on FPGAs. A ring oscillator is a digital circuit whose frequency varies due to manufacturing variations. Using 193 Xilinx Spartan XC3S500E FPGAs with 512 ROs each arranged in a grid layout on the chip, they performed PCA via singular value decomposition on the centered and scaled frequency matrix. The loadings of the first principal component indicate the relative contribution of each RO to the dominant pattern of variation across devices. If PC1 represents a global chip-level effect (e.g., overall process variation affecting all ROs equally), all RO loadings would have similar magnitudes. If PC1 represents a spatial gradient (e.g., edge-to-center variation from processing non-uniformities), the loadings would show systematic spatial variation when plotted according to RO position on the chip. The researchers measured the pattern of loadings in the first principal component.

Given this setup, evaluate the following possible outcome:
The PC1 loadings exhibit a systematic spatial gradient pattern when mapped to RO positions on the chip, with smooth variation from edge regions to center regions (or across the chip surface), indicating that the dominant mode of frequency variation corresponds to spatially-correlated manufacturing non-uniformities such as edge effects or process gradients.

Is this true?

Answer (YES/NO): NO